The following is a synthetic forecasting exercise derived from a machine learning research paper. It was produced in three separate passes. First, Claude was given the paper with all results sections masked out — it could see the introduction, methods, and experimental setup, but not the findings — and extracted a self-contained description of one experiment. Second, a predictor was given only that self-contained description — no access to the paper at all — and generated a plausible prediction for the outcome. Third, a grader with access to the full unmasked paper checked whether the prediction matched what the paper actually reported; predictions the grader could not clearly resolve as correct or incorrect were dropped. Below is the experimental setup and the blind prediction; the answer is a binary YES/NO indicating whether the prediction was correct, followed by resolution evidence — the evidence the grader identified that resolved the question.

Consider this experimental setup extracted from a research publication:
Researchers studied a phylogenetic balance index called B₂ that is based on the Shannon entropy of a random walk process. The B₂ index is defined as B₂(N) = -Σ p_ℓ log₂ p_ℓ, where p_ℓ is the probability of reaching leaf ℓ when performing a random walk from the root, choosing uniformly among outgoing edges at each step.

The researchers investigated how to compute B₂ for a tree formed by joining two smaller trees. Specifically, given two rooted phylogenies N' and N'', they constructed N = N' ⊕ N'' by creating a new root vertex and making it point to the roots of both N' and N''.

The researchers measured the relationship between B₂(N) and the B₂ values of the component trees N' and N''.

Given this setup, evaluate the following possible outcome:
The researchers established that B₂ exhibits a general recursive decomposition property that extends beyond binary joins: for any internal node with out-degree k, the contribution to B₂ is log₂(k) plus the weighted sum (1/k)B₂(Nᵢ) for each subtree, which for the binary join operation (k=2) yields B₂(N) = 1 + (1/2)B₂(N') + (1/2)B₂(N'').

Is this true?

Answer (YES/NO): NO